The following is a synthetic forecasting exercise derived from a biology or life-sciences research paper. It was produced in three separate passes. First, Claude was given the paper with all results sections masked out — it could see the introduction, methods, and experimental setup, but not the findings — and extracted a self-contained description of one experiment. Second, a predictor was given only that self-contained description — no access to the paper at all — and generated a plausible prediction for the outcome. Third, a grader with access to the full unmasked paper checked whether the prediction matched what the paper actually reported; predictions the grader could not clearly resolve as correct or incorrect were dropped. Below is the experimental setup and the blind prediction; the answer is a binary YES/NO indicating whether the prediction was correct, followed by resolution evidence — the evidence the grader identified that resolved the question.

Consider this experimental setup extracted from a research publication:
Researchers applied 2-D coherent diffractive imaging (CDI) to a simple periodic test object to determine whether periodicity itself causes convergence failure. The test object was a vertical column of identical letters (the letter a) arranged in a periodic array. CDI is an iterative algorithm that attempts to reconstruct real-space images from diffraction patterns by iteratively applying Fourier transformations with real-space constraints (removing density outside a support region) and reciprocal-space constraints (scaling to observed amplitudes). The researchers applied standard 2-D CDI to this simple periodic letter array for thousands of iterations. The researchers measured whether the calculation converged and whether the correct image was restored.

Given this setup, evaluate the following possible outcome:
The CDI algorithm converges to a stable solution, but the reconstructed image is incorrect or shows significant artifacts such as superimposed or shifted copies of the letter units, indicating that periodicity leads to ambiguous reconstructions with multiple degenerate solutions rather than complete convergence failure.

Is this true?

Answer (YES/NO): NO